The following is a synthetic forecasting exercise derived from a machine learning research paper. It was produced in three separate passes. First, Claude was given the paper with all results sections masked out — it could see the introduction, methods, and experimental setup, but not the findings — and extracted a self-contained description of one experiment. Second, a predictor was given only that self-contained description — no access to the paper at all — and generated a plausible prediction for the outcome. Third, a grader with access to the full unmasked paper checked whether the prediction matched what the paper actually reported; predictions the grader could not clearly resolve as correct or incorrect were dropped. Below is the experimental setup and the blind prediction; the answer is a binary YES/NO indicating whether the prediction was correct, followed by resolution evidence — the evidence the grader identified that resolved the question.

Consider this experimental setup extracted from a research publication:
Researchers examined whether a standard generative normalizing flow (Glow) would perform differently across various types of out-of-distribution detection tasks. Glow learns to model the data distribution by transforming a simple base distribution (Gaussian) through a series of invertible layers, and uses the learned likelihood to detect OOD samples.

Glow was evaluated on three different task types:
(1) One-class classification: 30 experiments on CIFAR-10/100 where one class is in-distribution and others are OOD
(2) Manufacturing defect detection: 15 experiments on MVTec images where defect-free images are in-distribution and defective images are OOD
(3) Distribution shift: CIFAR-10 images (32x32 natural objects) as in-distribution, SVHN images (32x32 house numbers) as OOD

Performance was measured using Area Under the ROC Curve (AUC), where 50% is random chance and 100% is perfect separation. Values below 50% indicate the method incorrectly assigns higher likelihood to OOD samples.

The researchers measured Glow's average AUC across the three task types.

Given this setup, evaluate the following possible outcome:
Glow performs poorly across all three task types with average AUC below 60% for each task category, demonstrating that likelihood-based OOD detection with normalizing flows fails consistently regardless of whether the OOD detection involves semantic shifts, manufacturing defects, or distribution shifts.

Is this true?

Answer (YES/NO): NO